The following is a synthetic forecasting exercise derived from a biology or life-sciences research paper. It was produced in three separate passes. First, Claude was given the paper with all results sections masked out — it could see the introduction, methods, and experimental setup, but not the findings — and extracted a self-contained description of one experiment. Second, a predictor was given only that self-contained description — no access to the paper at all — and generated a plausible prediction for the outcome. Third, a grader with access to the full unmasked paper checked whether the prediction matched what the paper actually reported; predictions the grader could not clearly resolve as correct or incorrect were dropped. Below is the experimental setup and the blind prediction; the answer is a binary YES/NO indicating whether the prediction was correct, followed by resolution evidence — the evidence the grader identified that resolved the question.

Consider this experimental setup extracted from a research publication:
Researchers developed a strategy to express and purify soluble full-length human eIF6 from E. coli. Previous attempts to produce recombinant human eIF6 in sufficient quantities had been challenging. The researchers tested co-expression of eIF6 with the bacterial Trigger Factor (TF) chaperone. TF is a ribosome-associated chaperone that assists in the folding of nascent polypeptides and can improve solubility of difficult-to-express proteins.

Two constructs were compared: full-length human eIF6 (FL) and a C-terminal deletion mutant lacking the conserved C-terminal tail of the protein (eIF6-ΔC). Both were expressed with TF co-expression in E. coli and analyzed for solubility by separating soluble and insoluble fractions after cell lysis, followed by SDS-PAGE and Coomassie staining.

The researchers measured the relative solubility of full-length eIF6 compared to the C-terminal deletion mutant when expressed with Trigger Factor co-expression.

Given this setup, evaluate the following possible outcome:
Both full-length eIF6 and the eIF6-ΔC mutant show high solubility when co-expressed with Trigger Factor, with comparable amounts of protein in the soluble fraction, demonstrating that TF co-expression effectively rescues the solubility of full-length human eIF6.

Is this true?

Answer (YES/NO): YES